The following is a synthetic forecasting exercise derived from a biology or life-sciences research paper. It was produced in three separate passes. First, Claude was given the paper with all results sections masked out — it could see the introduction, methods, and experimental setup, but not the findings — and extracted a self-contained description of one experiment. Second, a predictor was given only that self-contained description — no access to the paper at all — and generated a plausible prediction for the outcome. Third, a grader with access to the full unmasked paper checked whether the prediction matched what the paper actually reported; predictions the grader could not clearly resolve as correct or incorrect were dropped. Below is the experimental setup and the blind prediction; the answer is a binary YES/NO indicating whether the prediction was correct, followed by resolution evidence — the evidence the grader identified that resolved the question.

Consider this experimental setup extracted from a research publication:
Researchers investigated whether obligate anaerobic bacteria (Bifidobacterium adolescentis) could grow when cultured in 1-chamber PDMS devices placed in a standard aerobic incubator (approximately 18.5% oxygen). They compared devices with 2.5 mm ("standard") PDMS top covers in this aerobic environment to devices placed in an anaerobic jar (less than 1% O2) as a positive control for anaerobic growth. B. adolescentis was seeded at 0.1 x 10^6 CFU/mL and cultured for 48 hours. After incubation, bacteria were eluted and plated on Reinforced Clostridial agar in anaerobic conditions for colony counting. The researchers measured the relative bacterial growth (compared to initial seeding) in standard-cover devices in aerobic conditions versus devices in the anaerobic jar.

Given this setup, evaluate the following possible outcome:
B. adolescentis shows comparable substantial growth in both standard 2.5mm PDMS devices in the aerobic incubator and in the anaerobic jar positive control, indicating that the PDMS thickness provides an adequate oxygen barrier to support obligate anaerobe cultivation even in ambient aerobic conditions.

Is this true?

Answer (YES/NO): NO